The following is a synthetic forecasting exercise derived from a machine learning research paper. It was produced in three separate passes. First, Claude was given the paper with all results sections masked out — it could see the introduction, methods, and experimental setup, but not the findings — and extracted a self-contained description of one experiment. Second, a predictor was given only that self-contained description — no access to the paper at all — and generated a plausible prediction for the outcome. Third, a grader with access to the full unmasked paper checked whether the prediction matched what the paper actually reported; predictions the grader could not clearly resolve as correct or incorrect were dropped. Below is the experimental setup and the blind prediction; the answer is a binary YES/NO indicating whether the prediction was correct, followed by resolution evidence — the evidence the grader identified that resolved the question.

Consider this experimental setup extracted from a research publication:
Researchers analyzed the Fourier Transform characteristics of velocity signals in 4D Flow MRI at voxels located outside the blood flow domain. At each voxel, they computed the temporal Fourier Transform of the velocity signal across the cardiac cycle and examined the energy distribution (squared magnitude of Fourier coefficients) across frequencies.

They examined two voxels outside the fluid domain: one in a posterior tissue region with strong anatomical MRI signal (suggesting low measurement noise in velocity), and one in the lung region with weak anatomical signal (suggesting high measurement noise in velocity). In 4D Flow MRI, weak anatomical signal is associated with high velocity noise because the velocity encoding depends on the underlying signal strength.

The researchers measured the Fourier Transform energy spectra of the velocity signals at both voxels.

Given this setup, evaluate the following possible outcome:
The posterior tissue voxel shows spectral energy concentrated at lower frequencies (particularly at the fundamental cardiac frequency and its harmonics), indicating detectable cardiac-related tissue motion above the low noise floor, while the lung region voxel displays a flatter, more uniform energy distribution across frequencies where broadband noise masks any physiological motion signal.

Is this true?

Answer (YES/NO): NO